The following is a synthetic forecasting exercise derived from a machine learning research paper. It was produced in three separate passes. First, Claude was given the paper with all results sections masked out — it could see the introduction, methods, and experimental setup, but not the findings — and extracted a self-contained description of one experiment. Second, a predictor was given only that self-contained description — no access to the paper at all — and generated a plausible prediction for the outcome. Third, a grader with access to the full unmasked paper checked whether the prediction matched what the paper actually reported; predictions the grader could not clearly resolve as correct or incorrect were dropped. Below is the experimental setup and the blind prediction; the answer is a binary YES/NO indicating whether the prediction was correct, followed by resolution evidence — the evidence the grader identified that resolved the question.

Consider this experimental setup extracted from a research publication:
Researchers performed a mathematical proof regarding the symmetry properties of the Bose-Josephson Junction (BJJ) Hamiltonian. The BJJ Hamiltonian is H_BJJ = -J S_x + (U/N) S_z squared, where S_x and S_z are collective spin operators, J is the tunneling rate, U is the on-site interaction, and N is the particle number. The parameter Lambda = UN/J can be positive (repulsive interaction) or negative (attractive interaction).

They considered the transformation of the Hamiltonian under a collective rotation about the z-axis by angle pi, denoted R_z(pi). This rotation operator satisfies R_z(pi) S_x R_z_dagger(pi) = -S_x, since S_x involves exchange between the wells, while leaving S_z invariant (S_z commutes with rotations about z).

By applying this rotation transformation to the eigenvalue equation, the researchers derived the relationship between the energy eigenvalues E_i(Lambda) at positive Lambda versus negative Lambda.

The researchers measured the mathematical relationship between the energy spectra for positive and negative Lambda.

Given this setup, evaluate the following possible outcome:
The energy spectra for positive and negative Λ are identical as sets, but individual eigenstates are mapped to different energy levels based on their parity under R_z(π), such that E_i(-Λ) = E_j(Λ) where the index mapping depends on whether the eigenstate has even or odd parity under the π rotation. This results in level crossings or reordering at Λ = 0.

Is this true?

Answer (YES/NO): NO